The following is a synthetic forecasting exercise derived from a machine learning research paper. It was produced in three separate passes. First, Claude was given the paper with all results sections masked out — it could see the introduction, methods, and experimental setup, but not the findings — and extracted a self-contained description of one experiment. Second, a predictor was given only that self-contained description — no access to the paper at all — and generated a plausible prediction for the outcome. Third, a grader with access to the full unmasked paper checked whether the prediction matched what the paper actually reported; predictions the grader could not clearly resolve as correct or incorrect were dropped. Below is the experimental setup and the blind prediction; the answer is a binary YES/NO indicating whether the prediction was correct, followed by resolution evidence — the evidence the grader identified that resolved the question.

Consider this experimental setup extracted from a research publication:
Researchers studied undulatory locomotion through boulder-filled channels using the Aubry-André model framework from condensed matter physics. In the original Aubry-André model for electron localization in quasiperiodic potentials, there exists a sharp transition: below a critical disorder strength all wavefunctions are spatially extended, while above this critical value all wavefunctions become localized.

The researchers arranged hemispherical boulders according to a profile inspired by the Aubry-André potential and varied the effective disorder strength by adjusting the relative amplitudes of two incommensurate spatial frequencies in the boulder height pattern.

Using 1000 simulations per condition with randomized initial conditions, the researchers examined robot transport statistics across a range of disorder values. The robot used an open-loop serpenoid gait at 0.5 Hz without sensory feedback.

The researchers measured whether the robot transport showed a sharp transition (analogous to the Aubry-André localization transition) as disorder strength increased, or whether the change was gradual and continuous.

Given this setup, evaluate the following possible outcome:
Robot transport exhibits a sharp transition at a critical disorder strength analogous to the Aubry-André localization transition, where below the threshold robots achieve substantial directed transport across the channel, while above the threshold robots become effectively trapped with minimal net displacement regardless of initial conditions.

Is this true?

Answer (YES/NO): YES